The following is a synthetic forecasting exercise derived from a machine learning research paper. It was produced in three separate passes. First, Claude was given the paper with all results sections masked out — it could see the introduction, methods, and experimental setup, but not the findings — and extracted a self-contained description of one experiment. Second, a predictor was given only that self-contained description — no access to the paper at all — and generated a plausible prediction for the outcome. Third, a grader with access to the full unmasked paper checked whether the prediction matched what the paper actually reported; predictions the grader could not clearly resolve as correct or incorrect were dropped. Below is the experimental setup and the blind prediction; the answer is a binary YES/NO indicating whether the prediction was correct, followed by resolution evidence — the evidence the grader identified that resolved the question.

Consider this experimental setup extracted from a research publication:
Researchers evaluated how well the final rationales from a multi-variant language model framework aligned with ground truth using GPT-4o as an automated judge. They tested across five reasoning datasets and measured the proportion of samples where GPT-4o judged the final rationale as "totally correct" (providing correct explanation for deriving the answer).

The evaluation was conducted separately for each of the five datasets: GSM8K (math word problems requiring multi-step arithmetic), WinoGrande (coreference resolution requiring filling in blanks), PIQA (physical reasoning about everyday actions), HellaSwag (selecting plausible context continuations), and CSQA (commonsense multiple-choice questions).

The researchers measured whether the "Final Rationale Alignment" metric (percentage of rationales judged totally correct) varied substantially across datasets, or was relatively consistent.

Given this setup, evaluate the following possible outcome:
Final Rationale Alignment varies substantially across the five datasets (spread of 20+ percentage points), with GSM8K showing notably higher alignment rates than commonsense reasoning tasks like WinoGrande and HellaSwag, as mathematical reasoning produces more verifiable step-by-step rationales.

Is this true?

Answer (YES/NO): NO